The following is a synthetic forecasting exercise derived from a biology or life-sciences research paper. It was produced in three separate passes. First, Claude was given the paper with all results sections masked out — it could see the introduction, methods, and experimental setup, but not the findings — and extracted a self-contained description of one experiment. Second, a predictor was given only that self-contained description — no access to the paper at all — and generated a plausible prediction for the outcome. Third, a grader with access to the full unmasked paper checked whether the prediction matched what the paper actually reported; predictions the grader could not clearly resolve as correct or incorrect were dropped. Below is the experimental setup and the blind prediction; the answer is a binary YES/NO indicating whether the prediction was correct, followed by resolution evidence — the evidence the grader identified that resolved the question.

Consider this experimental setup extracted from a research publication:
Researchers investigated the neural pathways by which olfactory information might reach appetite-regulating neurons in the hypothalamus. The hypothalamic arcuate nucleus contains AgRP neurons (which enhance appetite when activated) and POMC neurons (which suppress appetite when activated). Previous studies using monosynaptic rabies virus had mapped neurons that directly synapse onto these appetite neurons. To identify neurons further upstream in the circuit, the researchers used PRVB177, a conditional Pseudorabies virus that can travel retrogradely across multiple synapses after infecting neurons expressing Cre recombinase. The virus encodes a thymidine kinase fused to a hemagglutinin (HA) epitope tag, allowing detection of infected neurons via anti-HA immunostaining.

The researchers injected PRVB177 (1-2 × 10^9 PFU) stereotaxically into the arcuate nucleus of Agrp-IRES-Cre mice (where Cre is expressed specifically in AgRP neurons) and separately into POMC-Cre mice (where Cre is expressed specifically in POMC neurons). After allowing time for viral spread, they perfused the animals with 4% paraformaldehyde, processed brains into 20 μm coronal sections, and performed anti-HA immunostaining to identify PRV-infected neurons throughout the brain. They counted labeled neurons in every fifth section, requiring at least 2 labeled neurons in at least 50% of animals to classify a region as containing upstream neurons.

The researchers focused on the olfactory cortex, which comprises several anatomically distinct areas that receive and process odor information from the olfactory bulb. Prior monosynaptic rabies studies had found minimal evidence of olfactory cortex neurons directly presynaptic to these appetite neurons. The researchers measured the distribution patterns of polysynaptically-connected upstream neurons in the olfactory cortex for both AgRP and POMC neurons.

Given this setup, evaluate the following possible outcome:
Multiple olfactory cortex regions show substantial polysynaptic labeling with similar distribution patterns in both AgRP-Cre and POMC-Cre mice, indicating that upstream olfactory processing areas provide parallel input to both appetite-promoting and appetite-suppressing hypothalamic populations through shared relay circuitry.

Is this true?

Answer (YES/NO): NO